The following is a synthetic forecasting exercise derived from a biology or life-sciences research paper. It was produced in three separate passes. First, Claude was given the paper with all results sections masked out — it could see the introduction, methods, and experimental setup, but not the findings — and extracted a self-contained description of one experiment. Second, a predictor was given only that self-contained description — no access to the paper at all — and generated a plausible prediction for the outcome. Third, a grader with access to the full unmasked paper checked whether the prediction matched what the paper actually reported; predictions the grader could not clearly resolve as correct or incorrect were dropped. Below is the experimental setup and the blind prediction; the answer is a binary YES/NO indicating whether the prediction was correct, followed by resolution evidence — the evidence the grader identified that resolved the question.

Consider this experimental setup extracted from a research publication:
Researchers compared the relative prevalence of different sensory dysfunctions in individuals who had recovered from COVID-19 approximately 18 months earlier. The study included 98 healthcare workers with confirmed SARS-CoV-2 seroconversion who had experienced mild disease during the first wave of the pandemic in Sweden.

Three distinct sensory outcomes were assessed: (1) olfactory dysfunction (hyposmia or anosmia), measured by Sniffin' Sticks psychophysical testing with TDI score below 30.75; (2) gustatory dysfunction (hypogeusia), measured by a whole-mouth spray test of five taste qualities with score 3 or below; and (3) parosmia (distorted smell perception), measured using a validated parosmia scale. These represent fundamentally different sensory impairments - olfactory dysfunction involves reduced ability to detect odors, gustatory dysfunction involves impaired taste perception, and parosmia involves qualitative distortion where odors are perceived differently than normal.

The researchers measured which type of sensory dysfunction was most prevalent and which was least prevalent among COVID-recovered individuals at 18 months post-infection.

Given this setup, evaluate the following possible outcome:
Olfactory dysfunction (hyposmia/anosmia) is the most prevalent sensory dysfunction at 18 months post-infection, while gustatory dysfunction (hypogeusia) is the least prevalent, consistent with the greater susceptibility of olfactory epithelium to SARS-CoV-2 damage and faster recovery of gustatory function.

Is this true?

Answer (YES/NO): NO